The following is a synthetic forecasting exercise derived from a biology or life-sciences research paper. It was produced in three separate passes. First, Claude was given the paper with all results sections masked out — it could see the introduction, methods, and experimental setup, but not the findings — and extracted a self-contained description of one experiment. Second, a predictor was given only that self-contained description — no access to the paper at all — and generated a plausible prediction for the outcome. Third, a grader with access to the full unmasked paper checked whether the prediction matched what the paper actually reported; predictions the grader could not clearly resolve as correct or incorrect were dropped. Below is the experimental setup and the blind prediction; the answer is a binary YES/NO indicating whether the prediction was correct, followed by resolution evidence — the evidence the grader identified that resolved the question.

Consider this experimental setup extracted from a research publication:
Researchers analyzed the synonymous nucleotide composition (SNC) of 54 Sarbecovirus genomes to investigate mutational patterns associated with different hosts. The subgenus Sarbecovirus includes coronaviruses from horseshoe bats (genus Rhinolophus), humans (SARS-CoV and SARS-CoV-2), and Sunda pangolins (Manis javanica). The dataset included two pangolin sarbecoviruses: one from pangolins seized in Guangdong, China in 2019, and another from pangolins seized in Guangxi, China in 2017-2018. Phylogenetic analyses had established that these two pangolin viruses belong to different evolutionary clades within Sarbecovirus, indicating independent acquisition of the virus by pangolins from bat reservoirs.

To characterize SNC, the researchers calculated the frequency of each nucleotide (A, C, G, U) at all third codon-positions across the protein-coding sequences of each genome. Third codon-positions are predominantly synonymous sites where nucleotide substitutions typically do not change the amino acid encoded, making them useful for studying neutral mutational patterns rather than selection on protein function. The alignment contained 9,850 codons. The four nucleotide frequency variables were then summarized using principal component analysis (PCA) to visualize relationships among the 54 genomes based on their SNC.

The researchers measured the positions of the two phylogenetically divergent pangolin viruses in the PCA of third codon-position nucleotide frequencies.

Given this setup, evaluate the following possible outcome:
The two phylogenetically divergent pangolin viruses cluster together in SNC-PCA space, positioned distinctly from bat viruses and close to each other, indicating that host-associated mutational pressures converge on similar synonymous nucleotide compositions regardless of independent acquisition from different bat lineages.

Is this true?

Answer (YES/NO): YES